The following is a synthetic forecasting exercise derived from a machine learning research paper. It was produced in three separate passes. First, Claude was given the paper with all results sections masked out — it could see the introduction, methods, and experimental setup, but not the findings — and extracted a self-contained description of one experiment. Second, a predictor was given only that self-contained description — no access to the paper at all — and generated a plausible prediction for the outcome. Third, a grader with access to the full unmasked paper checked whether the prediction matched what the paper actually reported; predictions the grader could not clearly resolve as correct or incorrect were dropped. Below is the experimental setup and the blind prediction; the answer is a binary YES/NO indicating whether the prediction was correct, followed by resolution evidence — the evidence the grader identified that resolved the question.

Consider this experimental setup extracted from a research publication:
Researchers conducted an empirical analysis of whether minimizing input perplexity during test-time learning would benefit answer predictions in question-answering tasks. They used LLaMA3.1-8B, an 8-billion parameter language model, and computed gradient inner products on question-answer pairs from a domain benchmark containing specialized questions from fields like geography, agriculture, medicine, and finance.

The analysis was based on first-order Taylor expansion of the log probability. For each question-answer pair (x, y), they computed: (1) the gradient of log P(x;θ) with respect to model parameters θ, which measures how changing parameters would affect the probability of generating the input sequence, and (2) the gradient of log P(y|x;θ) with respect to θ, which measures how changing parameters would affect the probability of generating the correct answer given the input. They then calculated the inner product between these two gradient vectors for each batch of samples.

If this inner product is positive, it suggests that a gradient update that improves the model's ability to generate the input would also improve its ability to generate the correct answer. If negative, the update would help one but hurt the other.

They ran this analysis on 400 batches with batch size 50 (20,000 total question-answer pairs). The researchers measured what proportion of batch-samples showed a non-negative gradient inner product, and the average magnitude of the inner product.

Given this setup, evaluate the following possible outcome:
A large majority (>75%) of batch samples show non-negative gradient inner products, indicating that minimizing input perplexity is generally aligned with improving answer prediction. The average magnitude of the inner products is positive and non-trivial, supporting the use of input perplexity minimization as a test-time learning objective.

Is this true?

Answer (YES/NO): YES